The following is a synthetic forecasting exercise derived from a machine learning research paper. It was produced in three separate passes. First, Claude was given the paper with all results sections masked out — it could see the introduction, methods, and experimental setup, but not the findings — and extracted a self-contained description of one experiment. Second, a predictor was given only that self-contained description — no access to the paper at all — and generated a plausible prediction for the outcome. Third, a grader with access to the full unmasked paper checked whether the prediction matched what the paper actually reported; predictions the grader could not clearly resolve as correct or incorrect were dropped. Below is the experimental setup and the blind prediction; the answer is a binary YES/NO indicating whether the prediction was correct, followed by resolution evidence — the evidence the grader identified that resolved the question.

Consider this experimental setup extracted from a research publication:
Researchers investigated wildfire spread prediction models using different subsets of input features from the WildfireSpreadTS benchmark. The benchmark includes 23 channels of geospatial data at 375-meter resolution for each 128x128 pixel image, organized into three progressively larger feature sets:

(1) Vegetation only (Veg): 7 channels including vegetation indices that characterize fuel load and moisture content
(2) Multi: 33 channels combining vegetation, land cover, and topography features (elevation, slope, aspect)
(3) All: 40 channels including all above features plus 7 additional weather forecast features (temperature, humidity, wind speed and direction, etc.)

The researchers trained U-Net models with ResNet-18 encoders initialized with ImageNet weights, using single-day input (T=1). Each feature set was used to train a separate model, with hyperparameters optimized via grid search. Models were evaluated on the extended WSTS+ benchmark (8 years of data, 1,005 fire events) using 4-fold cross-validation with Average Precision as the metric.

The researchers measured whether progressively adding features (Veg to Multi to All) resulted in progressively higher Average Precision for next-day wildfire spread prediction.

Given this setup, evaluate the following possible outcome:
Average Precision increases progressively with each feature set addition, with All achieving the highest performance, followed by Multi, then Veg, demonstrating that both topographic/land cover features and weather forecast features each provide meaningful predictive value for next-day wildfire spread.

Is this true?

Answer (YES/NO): NO